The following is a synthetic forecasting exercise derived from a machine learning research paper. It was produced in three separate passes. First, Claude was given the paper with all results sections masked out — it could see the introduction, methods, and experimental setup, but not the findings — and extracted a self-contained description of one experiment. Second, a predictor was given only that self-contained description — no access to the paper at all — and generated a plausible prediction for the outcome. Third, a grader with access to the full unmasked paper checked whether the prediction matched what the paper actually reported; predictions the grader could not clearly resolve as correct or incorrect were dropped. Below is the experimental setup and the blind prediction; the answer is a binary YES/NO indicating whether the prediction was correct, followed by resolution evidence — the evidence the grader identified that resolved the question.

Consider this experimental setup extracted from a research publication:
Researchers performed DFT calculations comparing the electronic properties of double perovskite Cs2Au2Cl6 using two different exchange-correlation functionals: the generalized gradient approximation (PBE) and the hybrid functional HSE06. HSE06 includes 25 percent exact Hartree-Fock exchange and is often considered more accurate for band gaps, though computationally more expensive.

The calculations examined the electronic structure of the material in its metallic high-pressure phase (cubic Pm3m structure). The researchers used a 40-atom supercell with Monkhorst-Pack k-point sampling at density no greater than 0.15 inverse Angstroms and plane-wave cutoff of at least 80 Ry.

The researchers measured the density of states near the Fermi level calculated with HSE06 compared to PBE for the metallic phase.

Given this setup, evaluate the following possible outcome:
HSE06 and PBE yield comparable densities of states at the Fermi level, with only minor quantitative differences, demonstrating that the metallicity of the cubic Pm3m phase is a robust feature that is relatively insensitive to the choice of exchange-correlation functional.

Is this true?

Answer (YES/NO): NO